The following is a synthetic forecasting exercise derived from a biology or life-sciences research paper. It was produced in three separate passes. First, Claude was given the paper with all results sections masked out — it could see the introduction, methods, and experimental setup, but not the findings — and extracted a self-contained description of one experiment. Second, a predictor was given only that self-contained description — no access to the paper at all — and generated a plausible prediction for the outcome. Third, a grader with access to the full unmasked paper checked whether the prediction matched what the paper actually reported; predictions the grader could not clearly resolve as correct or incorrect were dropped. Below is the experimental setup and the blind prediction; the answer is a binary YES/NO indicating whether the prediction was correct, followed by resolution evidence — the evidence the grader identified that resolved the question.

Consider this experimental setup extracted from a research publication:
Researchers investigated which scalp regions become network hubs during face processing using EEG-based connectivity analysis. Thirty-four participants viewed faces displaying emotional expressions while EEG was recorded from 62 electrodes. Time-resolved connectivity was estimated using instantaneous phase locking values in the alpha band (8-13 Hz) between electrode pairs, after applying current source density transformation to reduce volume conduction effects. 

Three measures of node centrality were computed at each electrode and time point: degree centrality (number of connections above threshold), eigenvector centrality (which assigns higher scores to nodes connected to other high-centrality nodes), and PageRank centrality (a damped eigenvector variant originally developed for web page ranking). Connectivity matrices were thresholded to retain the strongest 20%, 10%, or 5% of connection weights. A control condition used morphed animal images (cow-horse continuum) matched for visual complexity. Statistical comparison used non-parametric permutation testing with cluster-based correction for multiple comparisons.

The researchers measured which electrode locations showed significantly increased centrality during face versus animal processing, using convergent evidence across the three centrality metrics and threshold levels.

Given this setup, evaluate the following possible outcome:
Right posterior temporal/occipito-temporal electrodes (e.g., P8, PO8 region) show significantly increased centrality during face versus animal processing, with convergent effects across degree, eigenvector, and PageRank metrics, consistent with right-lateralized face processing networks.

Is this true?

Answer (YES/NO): YES